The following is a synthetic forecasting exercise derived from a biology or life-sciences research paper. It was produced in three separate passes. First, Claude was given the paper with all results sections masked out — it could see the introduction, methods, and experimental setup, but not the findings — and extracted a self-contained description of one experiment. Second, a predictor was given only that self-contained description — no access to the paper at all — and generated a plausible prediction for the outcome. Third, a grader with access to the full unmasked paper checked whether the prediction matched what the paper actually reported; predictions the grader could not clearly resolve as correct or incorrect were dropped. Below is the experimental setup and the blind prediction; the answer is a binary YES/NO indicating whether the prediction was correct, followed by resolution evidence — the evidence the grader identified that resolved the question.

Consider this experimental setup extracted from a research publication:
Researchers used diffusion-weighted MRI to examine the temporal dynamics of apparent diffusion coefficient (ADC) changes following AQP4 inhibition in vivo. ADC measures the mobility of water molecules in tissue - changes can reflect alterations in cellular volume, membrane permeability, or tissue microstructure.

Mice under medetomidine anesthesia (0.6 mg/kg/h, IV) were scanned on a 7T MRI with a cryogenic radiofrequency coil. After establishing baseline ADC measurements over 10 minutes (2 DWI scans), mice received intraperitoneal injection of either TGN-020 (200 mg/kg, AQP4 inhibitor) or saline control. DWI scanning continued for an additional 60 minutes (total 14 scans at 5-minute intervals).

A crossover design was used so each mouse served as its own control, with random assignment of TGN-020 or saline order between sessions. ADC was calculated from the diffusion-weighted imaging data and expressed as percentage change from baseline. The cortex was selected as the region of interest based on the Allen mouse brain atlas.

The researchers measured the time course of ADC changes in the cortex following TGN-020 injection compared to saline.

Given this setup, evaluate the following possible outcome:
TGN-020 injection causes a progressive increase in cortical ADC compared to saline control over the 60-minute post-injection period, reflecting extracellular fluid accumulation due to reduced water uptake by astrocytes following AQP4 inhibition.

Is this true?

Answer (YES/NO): NO